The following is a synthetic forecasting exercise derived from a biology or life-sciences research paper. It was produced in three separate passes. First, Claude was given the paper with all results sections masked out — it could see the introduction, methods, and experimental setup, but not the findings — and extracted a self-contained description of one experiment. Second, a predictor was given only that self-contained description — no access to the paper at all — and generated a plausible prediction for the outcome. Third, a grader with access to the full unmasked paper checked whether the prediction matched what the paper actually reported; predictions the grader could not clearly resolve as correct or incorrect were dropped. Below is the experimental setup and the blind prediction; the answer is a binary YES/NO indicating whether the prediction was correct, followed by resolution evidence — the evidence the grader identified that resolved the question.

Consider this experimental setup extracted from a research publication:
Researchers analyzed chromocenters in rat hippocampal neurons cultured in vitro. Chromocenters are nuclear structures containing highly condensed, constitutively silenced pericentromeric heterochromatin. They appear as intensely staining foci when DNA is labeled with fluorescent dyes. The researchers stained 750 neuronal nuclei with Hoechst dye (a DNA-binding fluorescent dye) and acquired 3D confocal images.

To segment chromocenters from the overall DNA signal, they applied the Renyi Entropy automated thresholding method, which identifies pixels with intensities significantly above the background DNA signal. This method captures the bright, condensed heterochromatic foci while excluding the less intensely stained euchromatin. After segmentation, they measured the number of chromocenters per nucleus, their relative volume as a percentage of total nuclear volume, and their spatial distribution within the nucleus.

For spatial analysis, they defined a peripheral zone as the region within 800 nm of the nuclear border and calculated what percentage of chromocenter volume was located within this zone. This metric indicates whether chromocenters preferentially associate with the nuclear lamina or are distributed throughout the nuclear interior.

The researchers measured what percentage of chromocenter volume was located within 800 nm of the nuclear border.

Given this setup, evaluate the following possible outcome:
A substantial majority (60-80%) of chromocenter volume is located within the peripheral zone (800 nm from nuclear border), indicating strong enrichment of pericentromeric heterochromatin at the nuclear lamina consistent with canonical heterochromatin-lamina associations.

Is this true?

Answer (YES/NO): NO